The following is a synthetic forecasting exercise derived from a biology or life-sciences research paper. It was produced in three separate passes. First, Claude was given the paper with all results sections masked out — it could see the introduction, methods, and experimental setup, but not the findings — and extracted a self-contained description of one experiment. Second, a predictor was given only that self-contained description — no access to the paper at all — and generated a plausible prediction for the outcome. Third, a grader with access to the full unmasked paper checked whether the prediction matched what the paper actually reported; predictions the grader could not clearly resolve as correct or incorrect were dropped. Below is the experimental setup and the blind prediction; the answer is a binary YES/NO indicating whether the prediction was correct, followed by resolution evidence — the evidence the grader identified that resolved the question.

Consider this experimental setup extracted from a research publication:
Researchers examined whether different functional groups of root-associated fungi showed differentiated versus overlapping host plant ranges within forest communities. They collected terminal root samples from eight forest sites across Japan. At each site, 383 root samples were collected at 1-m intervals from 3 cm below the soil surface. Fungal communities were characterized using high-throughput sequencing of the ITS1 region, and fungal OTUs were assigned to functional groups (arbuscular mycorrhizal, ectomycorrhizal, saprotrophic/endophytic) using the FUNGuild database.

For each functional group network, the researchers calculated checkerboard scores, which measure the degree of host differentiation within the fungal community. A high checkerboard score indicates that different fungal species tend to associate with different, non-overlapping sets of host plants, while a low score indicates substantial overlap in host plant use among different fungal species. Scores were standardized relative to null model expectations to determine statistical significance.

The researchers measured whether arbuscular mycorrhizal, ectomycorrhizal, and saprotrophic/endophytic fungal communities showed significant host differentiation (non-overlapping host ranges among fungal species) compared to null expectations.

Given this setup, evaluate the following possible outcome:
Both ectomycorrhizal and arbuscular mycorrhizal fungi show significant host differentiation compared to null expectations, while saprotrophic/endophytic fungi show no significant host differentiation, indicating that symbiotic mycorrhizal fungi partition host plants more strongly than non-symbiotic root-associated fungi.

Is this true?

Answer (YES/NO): NO